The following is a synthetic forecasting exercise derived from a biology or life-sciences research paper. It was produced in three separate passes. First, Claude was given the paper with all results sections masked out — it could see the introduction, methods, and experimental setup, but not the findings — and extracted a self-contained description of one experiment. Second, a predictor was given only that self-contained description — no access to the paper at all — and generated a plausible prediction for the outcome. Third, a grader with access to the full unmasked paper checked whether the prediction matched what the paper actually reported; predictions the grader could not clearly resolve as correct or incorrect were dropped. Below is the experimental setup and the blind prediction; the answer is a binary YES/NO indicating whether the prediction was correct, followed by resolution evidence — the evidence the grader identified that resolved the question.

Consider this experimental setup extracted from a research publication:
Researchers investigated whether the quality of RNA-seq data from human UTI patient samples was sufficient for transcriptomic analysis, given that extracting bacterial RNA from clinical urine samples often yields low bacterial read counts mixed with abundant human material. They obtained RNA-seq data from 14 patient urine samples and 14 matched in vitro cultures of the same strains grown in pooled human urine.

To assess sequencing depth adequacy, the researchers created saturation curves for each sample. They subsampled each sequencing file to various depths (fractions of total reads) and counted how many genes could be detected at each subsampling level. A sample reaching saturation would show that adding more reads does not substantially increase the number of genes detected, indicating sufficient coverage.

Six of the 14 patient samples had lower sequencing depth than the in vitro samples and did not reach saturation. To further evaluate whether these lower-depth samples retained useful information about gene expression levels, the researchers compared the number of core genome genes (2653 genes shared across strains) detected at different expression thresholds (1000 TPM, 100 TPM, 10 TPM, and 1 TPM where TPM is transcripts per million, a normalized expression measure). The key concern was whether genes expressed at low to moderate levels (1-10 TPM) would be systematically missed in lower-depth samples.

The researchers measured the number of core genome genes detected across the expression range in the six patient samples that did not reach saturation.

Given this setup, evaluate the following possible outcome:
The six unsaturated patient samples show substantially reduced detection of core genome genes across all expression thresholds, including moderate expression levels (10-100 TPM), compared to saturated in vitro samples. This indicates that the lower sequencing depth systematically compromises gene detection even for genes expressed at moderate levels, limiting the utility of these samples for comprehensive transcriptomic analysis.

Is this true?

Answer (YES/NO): NO